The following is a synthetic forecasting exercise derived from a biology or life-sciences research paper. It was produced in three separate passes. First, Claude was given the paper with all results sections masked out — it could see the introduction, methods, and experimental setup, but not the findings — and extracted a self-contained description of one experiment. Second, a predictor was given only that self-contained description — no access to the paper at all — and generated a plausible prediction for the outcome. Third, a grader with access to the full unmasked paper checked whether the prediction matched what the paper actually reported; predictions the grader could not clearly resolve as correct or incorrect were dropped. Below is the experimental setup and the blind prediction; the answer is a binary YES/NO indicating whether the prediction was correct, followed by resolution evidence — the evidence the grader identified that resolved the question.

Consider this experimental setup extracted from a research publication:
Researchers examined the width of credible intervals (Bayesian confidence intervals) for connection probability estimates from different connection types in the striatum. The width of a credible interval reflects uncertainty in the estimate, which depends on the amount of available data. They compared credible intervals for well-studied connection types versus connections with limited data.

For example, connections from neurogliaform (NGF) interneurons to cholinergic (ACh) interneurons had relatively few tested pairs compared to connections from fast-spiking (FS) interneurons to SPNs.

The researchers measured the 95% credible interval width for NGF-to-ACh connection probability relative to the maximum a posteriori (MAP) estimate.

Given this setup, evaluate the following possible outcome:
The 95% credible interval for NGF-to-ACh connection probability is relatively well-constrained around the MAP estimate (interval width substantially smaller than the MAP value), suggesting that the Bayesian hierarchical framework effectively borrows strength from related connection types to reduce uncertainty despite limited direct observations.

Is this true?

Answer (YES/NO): NO